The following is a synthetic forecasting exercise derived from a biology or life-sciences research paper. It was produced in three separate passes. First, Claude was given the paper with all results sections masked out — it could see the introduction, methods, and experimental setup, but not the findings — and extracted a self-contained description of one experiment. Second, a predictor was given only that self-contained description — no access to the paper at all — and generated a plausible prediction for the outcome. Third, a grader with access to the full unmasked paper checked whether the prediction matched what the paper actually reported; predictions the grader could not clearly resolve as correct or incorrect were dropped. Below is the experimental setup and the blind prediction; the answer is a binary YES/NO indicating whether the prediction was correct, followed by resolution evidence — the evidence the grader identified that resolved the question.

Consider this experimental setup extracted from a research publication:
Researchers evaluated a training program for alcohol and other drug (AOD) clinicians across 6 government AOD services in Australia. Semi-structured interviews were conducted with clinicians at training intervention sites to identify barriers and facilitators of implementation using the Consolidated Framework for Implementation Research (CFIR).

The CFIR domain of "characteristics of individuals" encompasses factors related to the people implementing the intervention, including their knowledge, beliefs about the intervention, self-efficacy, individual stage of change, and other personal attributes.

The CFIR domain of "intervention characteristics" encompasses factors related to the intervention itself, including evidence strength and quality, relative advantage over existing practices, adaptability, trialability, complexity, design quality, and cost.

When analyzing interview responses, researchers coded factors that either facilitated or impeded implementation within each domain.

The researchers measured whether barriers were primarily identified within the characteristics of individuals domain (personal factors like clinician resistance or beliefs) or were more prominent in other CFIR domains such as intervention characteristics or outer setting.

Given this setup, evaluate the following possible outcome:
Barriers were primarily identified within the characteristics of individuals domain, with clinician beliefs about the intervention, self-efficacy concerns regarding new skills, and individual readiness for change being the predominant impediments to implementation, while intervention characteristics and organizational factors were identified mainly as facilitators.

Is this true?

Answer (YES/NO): NO